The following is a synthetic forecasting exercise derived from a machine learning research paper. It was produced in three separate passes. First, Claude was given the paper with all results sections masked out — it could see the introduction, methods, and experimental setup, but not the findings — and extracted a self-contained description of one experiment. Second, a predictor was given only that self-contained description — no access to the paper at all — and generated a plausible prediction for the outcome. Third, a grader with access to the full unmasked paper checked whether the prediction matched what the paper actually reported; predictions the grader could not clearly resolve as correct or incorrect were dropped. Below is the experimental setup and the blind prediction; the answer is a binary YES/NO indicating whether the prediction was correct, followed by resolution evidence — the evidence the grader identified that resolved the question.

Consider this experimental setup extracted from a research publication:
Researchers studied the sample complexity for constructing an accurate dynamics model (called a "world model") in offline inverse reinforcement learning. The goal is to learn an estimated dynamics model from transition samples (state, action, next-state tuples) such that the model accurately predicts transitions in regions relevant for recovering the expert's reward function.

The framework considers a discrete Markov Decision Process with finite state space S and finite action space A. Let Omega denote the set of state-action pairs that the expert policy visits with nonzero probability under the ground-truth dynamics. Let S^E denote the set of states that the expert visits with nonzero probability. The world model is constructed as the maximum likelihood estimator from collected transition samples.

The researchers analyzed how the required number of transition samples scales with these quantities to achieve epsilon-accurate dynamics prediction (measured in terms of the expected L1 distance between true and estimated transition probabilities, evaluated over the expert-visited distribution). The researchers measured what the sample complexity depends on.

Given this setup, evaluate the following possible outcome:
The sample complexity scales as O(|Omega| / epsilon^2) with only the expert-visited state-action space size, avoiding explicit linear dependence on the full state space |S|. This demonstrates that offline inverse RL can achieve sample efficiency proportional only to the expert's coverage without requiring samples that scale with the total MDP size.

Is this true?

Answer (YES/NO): NO